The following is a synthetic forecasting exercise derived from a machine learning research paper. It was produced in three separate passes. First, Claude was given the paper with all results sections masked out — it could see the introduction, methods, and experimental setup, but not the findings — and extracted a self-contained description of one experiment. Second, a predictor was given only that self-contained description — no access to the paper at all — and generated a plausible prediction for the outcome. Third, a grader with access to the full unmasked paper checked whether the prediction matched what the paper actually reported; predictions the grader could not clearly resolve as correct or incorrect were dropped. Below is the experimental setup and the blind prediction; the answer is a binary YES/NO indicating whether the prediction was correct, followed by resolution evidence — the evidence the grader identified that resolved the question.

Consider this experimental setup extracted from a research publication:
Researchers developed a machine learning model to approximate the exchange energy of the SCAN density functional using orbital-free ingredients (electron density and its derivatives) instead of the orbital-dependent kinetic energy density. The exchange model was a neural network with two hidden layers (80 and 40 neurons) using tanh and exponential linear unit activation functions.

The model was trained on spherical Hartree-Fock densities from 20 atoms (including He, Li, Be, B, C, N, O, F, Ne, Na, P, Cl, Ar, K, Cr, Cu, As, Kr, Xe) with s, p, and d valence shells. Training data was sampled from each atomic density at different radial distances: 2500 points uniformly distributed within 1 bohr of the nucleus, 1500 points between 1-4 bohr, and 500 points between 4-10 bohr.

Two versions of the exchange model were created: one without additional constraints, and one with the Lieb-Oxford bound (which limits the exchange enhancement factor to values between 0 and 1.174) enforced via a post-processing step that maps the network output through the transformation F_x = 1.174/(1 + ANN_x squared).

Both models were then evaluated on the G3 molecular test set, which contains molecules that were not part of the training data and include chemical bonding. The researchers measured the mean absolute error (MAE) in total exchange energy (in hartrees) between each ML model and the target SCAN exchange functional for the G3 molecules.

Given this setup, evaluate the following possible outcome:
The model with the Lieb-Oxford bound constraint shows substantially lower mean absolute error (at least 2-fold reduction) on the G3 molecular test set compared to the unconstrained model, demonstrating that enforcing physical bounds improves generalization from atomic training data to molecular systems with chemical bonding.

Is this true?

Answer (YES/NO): NO